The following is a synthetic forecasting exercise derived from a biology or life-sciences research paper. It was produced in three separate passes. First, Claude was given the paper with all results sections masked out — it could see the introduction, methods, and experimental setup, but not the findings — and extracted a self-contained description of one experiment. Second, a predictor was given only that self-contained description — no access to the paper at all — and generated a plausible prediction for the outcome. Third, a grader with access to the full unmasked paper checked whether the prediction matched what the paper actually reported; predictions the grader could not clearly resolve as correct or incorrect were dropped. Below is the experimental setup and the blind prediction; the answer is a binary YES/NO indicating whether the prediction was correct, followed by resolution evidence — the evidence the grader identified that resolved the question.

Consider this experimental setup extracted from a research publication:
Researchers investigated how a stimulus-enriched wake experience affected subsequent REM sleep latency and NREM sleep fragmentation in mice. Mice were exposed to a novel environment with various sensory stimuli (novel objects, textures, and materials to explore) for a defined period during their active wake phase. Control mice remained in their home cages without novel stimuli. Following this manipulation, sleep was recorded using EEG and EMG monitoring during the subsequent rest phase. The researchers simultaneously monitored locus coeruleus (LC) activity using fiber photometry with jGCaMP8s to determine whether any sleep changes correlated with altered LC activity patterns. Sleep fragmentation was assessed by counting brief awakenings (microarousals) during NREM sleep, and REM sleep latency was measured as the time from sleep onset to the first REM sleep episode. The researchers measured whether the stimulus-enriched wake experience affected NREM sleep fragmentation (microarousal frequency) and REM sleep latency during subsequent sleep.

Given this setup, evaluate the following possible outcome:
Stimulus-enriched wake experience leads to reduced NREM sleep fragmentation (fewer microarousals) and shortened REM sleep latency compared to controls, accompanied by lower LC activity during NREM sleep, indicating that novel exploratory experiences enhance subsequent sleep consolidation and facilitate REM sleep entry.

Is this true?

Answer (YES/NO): NO